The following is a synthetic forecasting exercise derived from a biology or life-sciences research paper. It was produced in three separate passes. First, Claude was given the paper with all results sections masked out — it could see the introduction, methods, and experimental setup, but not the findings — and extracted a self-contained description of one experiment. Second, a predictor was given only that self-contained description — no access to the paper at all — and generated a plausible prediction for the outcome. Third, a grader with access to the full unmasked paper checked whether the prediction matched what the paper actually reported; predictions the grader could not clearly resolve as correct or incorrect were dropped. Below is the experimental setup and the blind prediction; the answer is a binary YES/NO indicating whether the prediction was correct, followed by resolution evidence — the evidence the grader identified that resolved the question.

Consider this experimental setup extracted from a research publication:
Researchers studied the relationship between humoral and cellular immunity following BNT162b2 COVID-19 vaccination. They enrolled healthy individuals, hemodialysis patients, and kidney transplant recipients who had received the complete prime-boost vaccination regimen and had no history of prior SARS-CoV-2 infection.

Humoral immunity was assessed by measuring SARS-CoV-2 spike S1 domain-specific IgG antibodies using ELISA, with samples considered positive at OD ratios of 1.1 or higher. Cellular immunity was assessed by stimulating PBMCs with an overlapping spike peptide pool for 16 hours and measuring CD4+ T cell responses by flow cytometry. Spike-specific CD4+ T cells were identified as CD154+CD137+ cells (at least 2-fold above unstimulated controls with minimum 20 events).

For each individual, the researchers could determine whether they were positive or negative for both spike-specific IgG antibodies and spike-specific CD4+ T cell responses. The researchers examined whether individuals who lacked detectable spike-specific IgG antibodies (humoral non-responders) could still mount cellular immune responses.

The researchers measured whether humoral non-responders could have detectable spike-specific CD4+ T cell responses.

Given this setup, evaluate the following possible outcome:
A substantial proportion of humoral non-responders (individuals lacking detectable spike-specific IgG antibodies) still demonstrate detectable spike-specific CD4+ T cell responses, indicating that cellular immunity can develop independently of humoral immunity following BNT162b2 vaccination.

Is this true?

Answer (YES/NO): YES